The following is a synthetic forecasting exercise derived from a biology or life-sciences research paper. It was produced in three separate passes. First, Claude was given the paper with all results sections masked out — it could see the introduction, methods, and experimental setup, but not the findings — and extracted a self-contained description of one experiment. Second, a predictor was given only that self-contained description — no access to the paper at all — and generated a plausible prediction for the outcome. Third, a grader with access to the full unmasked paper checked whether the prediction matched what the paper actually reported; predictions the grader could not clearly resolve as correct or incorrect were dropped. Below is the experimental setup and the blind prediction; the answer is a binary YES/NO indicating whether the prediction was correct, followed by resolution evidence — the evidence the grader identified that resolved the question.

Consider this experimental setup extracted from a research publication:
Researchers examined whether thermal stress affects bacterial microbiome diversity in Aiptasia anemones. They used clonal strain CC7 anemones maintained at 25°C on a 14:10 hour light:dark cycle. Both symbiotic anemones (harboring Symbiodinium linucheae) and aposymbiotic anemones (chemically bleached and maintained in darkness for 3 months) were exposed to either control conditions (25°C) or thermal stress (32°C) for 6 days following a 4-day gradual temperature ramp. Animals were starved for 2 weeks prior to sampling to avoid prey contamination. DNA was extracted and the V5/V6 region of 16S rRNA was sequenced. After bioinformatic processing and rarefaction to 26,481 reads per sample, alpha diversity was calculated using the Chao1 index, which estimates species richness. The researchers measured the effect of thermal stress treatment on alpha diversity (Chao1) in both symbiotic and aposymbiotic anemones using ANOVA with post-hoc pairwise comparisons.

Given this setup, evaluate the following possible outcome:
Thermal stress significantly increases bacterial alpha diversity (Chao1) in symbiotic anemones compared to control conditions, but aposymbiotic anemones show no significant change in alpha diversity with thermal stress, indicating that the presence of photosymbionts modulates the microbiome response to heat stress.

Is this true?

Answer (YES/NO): NO